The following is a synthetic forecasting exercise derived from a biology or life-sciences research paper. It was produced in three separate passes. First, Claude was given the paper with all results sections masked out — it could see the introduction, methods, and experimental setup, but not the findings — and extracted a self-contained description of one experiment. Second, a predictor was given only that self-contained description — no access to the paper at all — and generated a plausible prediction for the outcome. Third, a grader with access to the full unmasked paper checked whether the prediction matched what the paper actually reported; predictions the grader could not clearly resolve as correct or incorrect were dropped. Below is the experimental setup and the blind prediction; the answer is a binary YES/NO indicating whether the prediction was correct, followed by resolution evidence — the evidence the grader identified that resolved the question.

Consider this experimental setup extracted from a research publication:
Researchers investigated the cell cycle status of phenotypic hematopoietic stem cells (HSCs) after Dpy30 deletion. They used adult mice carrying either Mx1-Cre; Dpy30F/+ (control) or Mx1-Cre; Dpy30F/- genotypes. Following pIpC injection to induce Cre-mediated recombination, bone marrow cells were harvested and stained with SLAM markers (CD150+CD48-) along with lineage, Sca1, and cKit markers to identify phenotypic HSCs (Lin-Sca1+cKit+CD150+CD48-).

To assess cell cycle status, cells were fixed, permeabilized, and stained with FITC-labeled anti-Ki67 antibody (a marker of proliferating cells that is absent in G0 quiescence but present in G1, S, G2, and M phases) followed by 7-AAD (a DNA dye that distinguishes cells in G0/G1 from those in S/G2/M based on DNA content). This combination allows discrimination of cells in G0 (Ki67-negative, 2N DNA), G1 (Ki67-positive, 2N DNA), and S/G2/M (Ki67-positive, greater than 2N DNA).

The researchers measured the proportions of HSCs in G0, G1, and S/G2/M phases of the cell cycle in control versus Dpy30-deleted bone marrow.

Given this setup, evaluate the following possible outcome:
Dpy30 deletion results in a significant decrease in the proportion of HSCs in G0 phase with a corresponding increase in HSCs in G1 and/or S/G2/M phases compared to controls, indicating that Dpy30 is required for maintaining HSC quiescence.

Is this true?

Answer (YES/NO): NO